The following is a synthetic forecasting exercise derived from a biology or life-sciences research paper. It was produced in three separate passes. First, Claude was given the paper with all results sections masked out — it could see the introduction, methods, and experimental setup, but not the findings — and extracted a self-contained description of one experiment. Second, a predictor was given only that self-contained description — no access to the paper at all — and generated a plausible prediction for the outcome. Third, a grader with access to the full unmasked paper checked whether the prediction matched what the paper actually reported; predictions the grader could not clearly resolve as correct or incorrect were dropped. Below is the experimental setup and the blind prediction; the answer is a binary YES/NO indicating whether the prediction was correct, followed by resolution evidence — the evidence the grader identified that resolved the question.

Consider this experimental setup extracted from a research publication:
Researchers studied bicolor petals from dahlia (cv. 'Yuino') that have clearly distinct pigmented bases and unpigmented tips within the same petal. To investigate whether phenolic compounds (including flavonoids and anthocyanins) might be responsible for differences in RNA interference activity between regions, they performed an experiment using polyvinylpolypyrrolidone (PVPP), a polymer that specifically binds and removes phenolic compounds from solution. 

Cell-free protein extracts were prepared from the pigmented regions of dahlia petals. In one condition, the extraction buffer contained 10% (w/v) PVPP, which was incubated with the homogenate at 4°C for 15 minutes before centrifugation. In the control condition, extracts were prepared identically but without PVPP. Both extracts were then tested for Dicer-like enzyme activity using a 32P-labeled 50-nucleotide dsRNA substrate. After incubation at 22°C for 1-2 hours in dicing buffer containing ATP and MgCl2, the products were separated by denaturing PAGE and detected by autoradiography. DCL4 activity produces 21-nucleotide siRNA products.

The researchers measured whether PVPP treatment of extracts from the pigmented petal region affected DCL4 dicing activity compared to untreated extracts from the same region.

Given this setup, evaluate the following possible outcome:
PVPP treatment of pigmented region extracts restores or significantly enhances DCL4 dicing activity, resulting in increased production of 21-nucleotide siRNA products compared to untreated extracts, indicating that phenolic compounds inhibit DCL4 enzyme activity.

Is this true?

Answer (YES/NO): YES